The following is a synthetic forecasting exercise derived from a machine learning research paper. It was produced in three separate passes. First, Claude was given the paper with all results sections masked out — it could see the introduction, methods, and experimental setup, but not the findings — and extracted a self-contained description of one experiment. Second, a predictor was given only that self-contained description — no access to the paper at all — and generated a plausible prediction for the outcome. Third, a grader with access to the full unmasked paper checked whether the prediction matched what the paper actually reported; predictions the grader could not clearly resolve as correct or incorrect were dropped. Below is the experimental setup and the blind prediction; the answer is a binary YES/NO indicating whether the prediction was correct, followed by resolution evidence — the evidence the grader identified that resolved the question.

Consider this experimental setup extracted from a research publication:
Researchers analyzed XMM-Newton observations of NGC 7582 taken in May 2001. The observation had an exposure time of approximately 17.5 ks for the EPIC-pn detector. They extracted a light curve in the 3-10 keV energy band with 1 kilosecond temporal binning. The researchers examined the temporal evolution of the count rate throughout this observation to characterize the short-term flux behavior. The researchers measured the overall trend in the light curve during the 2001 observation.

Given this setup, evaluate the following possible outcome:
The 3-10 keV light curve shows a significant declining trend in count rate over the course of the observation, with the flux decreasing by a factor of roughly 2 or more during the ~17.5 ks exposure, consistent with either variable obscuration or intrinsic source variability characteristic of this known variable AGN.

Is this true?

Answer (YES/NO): NO